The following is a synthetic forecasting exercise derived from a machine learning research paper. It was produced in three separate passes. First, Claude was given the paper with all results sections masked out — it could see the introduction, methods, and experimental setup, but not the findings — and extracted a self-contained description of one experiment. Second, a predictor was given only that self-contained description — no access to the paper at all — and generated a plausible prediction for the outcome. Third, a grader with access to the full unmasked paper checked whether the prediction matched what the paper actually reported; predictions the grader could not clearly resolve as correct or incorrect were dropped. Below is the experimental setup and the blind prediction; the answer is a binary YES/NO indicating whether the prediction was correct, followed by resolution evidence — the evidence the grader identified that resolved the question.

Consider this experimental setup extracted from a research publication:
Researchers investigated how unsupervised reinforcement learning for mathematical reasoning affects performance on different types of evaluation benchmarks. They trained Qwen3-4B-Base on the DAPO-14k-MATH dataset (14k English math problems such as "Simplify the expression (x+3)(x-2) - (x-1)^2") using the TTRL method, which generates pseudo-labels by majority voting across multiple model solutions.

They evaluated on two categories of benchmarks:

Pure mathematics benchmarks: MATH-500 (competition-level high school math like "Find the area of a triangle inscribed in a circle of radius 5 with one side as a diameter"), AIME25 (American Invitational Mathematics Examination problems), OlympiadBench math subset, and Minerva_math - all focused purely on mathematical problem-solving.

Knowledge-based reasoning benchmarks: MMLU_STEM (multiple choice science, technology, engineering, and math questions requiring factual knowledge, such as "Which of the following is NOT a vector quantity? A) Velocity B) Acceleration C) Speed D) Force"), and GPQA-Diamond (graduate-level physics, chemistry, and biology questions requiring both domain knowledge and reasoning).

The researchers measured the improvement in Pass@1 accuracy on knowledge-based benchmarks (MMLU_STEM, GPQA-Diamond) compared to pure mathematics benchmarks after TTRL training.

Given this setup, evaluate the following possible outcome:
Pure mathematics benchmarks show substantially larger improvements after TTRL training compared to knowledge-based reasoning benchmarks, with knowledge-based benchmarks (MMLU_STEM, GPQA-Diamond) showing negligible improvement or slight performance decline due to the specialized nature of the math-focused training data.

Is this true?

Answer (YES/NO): YES